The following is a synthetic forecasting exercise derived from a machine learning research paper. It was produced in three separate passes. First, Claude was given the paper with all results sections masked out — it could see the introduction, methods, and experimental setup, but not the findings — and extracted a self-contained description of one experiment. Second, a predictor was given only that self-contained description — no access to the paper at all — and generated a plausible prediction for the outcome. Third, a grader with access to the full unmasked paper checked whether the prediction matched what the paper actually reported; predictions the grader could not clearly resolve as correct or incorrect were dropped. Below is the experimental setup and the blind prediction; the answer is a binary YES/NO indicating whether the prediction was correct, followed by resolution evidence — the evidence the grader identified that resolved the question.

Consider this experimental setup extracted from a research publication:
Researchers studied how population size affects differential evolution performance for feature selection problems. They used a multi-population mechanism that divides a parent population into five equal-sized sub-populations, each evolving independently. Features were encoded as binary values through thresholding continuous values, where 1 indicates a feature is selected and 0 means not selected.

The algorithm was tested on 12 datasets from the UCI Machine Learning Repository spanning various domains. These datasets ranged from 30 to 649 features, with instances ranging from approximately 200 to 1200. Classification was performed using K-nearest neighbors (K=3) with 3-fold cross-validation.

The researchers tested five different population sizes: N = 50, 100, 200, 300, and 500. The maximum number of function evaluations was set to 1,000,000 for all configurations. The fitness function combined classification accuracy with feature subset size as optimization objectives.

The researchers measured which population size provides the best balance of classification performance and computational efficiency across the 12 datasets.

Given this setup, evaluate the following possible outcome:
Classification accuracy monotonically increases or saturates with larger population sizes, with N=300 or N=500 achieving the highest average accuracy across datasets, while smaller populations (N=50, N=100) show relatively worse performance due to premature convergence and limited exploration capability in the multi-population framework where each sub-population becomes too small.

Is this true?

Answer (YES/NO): NO